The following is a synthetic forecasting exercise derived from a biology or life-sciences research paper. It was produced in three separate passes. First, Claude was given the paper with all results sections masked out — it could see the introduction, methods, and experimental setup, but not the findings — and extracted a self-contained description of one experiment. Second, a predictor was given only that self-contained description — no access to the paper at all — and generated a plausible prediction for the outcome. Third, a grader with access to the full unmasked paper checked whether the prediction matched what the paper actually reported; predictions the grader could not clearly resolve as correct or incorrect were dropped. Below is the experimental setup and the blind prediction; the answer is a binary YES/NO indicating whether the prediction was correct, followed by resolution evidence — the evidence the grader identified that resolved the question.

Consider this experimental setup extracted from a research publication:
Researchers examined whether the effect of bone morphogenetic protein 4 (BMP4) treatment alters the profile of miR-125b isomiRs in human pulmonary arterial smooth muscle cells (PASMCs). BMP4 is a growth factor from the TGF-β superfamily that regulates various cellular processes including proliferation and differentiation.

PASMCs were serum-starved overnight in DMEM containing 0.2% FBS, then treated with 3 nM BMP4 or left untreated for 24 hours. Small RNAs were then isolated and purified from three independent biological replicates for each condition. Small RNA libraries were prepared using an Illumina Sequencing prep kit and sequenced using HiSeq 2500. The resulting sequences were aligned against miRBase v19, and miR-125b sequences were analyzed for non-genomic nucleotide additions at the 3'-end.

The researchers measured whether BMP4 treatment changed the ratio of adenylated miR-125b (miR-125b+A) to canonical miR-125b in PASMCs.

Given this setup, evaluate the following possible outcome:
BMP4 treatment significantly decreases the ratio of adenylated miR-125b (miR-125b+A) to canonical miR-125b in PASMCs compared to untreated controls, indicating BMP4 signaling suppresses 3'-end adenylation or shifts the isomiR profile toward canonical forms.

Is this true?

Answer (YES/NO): NO